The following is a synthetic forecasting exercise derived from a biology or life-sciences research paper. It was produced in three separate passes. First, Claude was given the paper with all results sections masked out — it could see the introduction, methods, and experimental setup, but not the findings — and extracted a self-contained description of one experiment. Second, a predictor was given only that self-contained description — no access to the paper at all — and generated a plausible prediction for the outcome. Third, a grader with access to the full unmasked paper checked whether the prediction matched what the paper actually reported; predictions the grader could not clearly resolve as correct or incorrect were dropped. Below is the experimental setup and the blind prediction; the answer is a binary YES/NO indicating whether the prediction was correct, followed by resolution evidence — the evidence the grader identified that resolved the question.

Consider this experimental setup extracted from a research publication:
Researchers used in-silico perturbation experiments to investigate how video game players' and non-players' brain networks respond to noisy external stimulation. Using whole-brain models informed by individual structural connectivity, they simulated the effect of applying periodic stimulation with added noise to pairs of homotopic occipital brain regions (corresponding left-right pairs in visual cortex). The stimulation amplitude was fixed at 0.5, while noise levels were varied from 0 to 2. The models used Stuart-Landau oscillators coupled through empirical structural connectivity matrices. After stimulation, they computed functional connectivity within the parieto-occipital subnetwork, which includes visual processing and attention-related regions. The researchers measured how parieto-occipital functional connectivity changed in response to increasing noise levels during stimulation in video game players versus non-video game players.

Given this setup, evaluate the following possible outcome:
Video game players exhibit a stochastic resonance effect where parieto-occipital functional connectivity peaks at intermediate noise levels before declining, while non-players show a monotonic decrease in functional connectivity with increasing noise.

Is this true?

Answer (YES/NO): NO